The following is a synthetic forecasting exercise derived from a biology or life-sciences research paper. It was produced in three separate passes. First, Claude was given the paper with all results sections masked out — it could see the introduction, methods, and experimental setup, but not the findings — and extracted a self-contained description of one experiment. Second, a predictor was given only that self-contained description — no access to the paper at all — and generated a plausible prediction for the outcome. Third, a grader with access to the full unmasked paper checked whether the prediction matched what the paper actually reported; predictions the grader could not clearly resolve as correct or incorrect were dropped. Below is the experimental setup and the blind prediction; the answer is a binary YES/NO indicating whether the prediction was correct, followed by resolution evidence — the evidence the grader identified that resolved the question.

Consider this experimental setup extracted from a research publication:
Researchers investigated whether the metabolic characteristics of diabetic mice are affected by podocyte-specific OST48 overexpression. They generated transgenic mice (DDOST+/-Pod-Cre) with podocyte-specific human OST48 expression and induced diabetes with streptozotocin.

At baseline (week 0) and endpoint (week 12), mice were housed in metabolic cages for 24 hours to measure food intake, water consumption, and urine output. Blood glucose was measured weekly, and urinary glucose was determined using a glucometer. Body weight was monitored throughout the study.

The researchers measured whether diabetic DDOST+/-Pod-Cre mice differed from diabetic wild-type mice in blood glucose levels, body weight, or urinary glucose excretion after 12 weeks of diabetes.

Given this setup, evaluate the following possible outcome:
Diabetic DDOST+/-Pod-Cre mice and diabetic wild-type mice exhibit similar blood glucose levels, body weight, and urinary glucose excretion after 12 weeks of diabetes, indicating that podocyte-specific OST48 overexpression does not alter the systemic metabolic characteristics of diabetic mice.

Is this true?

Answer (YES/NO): YES